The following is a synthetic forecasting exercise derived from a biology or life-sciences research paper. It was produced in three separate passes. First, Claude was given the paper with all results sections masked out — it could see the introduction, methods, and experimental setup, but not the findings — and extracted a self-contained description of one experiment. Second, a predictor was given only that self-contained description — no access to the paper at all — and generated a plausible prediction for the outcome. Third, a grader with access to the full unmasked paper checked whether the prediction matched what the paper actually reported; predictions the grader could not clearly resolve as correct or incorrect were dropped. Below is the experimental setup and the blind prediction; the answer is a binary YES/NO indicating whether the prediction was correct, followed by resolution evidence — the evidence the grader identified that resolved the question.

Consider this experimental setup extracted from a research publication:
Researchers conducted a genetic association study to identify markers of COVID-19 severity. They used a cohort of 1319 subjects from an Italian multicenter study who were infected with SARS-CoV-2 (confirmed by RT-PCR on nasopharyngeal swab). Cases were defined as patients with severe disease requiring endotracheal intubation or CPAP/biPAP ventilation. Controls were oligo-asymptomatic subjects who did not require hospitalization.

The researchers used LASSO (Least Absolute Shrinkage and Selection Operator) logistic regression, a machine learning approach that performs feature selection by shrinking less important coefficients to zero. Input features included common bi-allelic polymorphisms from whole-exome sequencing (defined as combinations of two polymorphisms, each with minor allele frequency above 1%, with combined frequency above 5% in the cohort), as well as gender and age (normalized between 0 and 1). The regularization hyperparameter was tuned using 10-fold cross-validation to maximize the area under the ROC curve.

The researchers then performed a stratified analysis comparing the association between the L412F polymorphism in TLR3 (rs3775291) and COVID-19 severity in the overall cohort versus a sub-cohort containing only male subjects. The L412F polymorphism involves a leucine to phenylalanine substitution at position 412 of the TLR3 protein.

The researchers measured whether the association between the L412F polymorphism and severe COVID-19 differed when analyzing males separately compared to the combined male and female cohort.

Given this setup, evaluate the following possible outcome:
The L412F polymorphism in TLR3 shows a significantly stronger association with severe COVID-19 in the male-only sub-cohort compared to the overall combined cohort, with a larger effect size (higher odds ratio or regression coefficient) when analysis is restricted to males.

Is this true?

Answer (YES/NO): YES